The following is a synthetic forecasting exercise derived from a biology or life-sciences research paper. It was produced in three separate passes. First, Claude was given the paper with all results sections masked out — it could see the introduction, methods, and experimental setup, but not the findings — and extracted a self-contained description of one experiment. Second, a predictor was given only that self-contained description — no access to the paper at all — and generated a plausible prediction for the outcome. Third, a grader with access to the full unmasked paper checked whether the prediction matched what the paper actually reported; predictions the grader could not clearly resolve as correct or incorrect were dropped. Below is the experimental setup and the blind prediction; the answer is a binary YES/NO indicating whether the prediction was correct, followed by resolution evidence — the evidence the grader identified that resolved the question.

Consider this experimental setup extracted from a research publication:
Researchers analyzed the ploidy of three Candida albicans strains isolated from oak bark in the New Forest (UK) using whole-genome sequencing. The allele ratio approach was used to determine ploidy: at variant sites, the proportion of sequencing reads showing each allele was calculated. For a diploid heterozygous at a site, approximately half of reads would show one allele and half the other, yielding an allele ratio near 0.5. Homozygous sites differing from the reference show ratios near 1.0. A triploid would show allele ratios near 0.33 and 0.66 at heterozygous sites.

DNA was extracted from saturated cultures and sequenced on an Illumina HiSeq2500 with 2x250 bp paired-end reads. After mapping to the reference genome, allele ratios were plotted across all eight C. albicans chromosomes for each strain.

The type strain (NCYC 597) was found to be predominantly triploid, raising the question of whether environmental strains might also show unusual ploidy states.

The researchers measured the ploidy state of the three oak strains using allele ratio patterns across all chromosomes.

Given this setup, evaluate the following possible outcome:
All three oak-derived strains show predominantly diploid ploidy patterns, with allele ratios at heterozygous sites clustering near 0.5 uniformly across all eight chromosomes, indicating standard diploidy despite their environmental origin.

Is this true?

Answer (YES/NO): NO